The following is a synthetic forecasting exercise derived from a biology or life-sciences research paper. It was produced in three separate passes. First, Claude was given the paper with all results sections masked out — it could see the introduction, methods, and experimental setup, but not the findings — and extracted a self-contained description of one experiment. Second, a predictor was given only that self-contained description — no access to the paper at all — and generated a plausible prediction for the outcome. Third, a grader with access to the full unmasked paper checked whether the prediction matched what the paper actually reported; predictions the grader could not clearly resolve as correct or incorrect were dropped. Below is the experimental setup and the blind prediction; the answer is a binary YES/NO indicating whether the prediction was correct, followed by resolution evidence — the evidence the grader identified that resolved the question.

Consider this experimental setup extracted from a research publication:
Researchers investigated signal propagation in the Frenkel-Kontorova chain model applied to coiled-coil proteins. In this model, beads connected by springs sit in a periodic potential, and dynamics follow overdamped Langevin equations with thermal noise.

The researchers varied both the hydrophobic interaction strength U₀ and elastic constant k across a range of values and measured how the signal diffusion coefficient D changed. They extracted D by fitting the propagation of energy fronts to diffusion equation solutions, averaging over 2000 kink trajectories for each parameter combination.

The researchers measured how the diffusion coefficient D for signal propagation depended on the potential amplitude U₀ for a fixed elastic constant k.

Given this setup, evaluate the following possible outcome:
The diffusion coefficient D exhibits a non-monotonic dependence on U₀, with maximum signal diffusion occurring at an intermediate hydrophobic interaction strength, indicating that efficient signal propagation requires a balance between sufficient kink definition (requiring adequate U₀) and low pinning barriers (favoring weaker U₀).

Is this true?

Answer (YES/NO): NO